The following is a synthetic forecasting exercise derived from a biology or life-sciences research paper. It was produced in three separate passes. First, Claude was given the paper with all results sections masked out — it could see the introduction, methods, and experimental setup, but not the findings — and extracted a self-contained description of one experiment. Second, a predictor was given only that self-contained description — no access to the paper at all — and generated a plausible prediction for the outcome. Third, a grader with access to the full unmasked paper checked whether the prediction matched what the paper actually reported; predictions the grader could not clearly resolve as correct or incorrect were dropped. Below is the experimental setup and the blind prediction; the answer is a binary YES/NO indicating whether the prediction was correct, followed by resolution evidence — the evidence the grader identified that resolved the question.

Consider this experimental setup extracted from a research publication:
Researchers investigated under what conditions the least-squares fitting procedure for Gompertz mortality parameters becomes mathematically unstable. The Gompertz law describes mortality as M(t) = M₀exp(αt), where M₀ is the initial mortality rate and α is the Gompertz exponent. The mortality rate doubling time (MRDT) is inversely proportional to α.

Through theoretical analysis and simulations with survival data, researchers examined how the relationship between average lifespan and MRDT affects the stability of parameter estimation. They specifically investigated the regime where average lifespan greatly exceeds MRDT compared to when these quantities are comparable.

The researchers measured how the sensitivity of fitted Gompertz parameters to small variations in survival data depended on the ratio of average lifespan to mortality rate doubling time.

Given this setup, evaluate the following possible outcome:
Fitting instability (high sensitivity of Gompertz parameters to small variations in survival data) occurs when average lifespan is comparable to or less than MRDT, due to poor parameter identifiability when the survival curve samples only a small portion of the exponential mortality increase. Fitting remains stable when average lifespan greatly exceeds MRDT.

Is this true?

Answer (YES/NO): NO